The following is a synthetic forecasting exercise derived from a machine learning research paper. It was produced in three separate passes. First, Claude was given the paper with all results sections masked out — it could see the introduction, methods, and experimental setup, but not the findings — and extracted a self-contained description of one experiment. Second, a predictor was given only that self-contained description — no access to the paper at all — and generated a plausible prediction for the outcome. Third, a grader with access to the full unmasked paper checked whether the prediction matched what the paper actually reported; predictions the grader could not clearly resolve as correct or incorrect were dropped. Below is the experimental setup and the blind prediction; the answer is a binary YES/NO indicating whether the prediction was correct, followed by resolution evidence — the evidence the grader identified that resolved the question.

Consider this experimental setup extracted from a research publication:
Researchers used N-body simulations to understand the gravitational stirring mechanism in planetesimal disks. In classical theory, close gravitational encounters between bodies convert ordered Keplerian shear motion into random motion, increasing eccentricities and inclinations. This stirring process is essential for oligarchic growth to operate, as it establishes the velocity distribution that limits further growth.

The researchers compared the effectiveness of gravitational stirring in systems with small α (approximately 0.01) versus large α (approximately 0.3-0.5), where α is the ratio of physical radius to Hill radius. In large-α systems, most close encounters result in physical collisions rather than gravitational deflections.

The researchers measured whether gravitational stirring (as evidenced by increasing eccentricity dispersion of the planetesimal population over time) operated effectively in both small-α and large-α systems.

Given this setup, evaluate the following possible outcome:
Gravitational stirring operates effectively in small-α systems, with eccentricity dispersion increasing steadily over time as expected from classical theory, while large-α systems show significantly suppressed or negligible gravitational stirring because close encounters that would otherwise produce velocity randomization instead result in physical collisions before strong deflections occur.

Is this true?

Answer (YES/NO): YES